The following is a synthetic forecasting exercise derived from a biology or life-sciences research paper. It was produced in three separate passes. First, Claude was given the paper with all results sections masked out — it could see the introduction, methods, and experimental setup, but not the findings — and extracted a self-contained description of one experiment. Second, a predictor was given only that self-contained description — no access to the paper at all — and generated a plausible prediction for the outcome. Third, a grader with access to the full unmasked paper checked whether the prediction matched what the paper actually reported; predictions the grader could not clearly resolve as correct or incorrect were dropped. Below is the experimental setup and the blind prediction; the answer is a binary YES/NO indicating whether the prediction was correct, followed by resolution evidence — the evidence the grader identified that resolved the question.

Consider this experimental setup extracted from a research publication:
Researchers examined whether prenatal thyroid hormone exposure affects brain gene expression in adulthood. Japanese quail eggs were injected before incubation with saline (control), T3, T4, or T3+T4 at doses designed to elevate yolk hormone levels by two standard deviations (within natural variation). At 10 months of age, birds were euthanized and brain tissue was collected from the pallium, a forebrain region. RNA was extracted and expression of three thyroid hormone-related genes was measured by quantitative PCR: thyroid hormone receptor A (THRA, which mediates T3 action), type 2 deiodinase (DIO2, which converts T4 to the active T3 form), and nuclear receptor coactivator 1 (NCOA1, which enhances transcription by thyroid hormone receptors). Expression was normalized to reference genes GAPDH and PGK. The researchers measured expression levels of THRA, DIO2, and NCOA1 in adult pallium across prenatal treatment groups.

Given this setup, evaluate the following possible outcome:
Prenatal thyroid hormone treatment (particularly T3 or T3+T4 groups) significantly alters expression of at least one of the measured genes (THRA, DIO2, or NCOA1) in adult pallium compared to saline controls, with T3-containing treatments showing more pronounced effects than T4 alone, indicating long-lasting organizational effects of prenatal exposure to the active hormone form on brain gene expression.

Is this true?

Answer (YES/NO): NO